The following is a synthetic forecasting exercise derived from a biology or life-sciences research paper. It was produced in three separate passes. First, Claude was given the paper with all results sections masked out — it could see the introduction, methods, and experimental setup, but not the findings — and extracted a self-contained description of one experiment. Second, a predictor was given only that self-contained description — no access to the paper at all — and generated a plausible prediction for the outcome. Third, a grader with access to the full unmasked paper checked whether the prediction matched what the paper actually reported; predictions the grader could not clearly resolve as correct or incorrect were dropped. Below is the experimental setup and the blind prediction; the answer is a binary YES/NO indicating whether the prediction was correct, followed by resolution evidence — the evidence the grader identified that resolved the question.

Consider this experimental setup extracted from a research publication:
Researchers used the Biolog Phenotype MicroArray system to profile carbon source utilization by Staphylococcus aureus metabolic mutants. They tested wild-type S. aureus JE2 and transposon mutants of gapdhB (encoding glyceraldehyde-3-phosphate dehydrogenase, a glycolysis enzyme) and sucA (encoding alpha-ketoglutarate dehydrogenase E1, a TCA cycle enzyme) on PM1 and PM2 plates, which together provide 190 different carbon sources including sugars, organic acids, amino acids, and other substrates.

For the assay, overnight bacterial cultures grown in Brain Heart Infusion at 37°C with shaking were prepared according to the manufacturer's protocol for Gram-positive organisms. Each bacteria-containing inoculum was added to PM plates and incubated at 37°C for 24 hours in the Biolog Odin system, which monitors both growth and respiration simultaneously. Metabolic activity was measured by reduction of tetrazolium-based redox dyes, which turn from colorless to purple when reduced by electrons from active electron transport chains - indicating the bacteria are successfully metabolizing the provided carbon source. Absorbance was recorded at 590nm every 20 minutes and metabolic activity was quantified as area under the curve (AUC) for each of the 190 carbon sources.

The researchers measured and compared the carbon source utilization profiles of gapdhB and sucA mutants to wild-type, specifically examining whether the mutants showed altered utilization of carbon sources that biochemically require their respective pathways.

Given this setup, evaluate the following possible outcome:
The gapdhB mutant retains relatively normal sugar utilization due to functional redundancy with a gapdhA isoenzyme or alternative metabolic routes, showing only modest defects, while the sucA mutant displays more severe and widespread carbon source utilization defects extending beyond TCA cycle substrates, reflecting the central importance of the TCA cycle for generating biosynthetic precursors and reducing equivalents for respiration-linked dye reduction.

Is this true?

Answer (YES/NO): NO